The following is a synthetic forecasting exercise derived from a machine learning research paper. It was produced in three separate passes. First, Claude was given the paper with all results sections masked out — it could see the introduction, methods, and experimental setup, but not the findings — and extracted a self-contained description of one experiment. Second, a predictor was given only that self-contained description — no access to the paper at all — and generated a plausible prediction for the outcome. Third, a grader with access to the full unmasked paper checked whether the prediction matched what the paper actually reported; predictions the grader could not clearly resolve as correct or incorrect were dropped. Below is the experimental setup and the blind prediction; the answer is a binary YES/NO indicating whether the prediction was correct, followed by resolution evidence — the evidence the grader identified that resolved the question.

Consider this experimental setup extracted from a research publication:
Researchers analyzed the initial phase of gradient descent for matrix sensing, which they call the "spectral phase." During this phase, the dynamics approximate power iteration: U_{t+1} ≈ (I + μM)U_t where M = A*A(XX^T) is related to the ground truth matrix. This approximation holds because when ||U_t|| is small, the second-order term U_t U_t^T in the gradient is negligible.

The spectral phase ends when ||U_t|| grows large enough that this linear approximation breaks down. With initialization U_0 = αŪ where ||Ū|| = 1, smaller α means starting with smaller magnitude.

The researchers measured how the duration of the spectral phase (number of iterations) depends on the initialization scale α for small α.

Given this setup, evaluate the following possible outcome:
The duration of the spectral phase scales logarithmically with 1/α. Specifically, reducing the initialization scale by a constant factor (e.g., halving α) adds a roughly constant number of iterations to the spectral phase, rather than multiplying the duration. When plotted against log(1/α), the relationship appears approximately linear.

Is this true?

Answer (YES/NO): YES